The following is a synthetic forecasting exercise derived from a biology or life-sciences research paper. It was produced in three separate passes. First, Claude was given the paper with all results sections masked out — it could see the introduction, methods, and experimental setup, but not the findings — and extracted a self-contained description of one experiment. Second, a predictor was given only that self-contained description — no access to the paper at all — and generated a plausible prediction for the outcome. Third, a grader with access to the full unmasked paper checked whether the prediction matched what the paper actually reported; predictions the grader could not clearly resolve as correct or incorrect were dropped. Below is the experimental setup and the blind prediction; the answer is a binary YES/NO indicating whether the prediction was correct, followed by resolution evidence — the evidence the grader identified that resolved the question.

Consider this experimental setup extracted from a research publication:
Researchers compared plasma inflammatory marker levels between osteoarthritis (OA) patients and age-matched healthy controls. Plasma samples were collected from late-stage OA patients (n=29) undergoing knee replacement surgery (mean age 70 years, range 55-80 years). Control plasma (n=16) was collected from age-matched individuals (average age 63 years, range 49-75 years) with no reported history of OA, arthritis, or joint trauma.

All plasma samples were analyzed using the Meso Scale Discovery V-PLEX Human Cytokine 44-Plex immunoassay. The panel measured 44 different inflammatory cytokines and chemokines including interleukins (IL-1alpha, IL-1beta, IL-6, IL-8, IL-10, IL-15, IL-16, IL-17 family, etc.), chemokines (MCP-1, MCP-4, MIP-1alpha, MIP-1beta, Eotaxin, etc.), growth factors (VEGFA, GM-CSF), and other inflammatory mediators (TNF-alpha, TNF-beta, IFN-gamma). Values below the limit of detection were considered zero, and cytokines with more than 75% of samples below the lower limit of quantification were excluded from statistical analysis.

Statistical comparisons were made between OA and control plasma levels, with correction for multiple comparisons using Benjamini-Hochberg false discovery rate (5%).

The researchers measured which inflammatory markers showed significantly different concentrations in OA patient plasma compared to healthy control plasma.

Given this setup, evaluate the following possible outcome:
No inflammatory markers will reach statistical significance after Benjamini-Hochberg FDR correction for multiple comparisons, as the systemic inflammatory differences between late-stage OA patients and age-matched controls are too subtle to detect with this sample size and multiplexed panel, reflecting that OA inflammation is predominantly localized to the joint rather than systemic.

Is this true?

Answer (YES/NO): NO